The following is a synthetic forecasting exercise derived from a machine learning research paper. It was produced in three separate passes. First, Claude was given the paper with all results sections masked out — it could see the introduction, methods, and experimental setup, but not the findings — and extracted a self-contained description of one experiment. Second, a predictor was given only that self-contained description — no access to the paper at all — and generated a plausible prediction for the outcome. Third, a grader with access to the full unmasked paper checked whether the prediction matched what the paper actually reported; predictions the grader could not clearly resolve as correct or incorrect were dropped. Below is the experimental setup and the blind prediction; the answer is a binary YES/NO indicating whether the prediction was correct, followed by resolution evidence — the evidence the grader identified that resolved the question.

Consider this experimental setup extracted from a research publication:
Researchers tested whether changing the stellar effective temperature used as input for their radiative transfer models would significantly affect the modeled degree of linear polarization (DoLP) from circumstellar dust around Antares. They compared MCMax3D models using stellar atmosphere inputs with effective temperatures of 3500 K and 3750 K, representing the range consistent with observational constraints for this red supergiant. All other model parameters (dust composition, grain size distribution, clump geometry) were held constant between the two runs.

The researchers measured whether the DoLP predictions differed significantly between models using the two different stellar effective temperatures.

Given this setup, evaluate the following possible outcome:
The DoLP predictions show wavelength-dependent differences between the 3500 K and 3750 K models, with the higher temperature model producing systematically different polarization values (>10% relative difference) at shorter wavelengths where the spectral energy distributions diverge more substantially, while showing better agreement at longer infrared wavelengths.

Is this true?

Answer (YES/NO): NO